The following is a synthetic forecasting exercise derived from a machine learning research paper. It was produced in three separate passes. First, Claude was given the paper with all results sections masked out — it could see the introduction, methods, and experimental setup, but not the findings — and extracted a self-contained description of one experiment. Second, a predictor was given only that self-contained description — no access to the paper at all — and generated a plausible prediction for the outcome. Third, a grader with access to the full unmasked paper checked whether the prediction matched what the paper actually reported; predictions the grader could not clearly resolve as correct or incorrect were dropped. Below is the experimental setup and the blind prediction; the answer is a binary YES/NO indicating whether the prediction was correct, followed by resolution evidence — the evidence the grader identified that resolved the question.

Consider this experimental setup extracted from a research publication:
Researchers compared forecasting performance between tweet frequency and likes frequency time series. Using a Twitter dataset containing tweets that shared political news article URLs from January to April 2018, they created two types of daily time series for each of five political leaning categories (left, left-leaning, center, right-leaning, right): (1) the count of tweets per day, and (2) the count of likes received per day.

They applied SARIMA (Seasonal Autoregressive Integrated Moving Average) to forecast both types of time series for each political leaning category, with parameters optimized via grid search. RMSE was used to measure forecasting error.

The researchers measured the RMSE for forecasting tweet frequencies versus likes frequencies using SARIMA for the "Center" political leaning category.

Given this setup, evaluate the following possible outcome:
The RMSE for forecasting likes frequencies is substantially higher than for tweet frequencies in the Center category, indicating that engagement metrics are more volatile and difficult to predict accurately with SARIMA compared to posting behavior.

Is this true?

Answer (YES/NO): YES